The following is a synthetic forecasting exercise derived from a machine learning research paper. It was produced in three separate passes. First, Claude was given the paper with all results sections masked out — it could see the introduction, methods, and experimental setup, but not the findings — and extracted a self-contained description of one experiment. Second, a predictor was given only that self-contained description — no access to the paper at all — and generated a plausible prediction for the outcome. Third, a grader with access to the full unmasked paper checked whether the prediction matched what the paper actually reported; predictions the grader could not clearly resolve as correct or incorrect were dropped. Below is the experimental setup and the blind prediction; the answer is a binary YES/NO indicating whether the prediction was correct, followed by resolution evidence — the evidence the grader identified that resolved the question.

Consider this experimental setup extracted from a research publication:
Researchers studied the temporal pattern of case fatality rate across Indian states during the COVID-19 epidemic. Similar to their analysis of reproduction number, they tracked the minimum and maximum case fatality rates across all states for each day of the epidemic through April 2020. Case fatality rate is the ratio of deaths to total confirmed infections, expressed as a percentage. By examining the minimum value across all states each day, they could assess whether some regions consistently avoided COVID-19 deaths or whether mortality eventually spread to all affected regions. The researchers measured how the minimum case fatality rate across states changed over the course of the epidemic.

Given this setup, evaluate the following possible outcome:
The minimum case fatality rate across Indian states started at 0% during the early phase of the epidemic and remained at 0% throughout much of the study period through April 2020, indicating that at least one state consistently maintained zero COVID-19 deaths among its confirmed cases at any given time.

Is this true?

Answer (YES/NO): NO